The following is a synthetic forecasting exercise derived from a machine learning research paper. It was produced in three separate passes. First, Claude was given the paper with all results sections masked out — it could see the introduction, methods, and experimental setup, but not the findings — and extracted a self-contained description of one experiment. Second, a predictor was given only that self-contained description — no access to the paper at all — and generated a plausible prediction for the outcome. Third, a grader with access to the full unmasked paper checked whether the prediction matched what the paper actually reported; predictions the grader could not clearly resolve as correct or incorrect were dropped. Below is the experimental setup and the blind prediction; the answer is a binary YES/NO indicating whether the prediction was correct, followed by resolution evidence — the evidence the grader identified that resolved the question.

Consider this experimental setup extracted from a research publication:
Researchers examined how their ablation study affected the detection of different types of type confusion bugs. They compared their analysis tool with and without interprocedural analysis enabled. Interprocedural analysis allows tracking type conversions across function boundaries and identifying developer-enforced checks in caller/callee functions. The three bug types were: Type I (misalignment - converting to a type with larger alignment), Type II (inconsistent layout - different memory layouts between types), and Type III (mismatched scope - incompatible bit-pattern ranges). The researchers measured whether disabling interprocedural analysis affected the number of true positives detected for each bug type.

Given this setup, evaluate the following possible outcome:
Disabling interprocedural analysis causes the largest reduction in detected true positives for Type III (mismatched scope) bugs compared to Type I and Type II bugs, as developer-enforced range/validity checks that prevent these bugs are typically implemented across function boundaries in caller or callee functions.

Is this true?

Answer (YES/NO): YES